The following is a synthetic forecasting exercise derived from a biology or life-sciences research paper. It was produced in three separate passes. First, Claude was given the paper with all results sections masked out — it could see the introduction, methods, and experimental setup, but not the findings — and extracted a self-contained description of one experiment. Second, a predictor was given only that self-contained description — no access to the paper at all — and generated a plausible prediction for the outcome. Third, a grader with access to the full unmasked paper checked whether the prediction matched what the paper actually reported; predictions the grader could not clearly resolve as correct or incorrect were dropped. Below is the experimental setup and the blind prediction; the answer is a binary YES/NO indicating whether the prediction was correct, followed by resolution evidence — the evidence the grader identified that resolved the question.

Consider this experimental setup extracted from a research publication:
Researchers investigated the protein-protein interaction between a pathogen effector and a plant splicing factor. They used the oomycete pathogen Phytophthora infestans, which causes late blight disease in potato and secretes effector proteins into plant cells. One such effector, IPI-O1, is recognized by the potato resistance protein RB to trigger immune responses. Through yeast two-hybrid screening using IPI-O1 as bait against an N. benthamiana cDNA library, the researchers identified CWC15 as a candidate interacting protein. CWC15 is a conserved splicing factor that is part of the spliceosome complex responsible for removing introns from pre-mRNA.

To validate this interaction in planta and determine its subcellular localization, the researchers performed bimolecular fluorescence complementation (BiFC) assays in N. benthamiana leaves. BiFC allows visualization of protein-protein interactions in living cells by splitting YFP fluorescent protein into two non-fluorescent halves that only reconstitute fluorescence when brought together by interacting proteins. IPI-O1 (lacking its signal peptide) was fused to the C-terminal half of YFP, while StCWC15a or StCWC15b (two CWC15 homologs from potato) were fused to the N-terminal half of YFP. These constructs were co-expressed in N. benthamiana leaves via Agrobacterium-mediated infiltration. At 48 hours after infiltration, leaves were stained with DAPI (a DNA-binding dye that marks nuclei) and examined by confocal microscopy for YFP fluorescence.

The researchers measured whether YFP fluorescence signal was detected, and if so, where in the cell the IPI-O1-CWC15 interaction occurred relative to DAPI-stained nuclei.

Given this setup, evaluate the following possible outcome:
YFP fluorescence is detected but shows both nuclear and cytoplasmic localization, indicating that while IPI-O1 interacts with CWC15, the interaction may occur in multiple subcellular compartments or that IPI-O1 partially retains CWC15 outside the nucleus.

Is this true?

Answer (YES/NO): NO